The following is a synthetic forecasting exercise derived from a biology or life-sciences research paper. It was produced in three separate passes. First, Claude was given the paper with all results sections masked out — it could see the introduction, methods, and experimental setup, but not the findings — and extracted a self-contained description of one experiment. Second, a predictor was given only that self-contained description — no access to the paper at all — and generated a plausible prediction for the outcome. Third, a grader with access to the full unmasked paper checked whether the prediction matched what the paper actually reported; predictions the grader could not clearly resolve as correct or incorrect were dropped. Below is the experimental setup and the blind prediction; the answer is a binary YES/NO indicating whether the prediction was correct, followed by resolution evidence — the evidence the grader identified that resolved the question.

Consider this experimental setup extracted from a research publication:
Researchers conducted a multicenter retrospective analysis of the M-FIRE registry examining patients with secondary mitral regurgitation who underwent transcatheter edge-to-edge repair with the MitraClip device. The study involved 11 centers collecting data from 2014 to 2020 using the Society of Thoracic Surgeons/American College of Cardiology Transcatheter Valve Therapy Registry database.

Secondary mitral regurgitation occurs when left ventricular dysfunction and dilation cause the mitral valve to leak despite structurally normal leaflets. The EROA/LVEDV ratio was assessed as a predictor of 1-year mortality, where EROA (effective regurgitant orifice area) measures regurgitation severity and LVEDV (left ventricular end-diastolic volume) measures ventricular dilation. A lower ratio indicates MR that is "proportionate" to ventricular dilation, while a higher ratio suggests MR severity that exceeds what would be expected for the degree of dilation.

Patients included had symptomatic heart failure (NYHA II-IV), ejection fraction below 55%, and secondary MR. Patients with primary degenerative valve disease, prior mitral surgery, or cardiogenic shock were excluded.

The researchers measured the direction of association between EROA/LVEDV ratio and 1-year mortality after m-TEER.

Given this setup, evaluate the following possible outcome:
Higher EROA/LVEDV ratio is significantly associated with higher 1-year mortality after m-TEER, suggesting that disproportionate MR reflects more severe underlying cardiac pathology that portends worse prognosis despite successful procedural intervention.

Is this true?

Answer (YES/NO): NO